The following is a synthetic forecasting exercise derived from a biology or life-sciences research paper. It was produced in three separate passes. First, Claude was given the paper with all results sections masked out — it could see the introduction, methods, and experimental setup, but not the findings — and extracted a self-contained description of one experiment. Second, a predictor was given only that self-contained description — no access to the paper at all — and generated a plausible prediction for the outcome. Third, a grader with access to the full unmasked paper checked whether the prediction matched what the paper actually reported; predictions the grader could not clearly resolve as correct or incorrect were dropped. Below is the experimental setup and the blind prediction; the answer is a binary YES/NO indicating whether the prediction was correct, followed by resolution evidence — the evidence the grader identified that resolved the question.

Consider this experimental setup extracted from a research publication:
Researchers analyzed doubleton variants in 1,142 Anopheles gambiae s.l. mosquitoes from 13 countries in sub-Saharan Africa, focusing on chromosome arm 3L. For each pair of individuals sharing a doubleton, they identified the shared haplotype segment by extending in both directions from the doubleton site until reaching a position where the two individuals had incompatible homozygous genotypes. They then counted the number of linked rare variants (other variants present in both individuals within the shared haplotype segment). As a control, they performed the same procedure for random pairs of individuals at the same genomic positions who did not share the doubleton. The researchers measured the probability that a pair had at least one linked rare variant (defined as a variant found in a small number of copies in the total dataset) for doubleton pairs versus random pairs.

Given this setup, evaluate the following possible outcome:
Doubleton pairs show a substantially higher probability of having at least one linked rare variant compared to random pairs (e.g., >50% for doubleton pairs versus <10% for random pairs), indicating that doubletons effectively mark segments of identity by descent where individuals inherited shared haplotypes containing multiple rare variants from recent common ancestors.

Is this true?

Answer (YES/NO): YES